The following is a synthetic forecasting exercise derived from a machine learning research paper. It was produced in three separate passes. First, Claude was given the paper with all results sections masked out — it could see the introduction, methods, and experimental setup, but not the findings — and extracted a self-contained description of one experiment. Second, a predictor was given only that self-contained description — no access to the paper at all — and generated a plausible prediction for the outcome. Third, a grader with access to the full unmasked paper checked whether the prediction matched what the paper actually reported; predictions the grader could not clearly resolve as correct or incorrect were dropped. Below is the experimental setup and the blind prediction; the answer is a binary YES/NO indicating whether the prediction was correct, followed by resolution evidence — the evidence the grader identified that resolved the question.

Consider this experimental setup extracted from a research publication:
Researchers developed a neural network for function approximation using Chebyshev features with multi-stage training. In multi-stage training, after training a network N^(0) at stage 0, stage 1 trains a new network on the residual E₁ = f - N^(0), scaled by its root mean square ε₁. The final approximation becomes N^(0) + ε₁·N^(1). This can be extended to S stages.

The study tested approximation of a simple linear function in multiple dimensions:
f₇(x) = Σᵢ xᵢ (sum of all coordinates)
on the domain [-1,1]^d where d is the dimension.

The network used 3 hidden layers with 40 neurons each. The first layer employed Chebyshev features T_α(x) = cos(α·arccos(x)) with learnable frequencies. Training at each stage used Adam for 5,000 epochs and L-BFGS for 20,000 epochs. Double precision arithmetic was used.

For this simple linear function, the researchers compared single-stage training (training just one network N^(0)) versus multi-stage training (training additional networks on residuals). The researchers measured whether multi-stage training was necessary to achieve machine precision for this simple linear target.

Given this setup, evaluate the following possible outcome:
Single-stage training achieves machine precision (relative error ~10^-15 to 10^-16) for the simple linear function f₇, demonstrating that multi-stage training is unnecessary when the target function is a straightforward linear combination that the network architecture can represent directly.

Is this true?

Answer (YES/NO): NO